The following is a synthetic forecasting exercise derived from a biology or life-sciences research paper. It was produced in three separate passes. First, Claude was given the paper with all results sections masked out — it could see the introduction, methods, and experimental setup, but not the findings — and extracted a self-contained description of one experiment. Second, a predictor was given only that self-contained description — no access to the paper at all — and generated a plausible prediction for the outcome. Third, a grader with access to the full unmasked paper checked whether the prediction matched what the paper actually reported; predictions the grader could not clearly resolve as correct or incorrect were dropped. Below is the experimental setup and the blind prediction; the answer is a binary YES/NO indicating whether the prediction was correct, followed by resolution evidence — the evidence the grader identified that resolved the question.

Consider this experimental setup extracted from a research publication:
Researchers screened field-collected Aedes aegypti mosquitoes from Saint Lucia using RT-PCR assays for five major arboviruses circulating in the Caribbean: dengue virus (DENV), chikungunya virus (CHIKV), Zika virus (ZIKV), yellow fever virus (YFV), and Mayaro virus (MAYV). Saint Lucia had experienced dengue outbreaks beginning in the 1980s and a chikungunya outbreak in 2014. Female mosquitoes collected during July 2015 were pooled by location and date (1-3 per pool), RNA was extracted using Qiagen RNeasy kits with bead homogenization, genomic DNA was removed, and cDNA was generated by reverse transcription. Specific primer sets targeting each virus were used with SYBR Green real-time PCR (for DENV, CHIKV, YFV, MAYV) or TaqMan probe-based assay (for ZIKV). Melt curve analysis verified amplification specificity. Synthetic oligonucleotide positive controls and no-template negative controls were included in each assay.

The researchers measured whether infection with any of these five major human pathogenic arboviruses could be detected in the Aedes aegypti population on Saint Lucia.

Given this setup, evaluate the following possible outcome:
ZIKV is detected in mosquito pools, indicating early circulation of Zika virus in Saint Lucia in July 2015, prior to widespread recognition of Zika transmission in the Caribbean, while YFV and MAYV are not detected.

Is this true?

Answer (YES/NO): NO